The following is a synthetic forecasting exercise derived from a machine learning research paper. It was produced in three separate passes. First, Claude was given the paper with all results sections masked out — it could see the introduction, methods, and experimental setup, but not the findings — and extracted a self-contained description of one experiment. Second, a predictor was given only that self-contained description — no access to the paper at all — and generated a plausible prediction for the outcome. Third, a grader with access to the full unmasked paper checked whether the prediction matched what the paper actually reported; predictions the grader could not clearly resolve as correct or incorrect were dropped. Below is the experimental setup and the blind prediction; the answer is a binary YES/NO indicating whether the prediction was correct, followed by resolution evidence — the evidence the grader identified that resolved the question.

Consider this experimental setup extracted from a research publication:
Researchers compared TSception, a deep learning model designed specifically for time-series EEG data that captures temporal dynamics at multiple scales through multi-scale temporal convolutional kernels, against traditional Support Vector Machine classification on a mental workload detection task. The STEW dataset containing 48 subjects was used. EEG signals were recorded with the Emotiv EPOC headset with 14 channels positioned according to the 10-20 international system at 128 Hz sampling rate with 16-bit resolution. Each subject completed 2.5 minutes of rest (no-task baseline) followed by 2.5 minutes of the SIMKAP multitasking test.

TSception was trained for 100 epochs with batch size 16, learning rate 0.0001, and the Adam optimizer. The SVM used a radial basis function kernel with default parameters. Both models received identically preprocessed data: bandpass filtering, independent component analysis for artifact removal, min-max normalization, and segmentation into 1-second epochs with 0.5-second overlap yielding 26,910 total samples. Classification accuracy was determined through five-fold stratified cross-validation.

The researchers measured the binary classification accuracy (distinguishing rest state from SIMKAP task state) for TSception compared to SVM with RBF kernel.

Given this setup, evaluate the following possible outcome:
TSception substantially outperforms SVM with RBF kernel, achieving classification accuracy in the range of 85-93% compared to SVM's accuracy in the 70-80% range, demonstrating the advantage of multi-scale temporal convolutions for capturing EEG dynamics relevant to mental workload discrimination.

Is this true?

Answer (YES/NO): NO